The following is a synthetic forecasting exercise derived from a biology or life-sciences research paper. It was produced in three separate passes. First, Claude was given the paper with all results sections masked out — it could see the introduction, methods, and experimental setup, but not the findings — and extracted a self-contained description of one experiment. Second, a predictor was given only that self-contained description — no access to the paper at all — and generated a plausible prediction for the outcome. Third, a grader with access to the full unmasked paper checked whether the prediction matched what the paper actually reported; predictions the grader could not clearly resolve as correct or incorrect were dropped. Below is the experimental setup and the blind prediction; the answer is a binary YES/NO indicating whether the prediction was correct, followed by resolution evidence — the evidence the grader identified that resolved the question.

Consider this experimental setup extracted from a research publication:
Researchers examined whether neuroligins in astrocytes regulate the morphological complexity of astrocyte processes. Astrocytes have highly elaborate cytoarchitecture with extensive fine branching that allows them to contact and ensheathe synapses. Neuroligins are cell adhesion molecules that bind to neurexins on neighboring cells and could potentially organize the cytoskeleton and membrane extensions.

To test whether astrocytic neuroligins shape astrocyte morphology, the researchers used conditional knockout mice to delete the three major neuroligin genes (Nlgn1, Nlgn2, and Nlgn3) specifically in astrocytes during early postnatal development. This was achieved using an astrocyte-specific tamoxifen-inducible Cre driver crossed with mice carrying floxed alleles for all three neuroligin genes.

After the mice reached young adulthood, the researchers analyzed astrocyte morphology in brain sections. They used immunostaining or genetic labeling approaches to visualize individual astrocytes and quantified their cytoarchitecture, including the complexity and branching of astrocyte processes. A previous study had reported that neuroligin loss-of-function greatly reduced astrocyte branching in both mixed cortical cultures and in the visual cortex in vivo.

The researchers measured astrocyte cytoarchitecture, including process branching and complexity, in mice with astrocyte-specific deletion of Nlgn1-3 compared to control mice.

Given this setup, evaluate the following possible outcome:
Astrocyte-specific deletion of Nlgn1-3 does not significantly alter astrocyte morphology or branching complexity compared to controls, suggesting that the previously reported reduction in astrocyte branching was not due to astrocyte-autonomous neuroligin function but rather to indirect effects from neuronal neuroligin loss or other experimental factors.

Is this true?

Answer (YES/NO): YES